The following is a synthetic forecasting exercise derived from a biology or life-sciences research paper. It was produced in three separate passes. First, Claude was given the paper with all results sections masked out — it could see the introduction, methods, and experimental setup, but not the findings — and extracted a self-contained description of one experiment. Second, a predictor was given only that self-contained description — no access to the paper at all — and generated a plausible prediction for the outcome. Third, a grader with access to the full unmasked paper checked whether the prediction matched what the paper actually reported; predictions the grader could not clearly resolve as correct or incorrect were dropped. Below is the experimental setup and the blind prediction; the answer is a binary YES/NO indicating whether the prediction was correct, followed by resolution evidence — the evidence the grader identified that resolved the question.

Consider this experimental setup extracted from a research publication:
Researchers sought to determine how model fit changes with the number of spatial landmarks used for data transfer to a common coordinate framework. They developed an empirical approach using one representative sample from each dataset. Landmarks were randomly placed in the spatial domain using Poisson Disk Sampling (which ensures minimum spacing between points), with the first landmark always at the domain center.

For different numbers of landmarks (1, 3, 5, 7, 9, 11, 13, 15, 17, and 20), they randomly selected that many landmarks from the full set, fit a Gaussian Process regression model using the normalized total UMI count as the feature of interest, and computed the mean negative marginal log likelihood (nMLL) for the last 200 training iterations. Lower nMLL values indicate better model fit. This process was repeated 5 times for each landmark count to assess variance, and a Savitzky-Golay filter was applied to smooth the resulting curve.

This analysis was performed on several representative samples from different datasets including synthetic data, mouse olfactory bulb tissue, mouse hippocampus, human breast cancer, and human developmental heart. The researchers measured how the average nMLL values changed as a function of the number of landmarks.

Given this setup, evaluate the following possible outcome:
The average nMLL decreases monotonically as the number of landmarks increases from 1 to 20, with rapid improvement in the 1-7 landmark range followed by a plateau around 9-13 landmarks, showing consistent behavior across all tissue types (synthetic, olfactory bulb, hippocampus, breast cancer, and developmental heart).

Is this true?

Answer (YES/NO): NO